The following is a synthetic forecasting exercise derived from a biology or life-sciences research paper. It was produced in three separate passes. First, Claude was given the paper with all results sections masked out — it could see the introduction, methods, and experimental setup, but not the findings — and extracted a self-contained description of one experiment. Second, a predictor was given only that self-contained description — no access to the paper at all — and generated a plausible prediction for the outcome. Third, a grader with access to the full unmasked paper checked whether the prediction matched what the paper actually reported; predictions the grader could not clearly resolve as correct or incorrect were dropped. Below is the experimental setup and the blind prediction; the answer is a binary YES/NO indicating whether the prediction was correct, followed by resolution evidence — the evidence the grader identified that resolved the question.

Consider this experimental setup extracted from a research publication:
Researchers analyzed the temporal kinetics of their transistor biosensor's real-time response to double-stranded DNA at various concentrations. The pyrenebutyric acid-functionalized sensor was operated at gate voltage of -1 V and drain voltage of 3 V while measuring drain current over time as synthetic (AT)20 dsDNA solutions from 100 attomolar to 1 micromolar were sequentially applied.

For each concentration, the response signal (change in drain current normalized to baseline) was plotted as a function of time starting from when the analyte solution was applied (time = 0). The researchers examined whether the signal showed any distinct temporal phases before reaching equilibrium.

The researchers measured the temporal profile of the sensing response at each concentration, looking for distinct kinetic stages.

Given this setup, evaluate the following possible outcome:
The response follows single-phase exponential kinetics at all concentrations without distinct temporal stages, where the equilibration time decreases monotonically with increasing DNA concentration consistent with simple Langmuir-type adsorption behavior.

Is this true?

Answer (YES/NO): NO